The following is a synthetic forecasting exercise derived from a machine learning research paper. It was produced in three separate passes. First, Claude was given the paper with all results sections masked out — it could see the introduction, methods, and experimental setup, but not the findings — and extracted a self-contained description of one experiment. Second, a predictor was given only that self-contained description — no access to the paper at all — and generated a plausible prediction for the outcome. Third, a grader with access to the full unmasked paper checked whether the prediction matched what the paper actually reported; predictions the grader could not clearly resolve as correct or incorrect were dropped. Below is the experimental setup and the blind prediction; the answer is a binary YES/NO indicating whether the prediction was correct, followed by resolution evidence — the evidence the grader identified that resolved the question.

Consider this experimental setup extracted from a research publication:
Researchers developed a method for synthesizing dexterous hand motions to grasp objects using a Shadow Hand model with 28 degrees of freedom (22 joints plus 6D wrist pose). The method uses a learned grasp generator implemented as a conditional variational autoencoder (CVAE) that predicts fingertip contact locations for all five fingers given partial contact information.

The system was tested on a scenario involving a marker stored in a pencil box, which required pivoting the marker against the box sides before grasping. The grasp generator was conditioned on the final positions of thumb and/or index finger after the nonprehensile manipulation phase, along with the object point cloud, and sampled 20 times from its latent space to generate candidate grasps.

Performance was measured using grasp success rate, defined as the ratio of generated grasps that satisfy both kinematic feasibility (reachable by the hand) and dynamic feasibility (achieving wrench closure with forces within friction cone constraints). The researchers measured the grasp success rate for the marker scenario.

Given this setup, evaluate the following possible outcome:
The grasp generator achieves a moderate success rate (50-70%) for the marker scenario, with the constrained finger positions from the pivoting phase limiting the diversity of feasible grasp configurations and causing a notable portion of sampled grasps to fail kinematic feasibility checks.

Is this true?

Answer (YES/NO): NO